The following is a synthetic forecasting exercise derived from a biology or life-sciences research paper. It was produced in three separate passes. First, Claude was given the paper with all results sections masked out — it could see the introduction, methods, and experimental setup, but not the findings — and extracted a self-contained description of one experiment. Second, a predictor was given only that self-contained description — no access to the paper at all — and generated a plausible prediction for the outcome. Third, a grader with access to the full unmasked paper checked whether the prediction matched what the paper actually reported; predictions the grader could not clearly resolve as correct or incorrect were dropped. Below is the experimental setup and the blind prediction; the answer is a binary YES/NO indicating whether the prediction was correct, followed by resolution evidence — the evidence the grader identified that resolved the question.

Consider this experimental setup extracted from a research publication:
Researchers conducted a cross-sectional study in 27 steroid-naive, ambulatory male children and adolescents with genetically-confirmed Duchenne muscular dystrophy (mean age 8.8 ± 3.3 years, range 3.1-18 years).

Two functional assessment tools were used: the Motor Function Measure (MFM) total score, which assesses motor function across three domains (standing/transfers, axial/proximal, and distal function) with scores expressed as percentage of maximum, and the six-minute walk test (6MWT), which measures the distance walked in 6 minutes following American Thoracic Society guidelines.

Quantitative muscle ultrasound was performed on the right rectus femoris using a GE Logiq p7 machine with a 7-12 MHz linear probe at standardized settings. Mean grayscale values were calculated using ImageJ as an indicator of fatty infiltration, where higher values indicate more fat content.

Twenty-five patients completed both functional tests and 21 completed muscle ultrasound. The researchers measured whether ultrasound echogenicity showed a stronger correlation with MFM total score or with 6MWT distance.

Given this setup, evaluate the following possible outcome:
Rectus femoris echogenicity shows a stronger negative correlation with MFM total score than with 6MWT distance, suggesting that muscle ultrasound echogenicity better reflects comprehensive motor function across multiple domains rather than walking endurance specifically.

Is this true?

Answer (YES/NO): YES